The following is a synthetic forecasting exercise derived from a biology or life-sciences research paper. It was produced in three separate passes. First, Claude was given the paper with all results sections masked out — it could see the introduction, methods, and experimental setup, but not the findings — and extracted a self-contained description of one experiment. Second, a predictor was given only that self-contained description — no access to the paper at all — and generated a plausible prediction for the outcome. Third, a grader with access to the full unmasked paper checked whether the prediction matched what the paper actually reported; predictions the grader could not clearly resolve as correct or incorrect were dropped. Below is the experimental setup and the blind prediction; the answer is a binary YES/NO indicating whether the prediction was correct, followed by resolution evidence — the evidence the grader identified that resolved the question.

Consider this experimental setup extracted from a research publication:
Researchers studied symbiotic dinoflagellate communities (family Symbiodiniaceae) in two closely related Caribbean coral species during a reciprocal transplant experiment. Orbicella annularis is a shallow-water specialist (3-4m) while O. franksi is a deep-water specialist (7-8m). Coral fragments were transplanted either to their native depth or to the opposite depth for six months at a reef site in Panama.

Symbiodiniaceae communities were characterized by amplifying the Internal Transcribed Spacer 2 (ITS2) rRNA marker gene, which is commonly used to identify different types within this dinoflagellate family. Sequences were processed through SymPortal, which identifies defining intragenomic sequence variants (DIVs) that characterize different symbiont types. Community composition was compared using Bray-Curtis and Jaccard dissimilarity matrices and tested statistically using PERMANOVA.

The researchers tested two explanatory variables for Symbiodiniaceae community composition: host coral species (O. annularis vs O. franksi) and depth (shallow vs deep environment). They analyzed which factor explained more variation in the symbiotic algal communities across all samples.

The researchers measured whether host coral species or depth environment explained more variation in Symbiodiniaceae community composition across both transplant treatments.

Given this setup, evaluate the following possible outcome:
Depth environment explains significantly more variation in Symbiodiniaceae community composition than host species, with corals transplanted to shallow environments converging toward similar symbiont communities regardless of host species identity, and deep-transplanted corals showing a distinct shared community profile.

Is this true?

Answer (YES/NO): NO